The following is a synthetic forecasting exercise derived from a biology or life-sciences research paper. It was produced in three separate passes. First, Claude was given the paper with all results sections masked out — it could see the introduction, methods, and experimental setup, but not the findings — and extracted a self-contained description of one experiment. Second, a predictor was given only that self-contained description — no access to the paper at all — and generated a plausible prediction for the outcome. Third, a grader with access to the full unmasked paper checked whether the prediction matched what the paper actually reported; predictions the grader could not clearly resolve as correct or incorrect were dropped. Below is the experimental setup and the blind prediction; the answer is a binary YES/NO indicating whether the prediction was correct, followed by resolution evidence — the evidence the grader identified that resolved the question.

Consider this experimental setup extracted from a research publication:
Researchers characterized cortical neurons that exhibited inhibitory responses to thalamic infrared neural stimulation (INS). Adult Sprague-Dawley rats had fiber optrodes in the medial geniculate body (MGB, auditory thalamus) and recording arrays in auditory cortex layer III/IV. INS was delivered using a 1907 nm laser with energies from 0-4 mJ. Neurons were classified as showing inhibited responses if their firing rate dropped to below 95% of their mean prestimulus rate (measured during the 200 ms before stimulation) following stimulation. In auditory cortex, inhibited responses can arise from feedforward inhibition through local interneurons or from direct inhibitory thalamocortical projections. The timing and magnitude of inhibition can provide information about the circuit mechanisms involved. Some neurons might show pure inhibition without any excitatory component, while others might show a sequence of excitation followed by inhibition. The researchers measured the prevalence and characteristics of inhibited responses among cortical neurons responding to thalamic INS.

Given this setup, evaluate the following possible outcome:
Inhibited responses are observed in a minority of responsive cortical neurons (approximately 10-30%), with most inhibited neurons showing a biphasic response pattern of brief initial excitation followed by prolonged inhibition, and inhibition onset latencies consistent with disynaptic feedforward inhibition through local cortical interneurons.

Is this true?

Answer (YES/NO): NO